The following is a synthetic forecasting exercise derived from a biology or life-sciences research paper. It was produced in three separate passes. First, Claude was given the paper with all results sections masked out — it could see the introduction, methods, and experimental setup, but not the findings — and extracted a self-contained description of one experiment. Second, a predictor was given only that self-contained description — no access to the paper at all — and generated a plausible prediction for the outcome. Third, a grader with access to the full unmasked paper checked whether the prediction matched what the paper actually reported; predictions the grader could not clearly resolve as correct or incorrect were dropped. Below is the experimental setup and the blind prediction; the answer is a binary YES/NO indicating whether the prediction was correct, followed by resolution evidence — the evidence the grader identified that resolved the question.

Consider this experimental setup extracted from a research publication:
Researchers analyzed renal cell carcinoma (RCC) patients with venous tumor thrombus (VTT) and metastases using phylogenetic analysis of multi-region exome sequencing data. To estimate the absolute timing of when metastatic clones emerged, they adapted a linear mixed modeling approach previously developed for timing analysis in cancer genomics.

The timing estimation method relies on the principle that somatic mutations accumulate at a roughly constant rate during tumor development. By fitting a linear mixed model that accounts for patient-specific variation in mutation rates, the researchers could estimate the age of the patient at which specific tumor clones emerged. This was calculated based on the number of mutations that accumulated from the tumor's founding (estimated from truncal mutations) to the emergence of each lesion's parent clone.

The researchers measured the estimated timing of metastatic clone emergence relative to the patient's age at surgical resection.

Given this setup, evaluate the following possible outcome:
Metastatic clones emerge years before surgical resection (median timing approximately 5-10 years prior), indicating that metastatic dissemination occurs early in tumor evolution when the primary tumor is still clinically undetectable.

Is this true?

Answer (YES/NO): NO